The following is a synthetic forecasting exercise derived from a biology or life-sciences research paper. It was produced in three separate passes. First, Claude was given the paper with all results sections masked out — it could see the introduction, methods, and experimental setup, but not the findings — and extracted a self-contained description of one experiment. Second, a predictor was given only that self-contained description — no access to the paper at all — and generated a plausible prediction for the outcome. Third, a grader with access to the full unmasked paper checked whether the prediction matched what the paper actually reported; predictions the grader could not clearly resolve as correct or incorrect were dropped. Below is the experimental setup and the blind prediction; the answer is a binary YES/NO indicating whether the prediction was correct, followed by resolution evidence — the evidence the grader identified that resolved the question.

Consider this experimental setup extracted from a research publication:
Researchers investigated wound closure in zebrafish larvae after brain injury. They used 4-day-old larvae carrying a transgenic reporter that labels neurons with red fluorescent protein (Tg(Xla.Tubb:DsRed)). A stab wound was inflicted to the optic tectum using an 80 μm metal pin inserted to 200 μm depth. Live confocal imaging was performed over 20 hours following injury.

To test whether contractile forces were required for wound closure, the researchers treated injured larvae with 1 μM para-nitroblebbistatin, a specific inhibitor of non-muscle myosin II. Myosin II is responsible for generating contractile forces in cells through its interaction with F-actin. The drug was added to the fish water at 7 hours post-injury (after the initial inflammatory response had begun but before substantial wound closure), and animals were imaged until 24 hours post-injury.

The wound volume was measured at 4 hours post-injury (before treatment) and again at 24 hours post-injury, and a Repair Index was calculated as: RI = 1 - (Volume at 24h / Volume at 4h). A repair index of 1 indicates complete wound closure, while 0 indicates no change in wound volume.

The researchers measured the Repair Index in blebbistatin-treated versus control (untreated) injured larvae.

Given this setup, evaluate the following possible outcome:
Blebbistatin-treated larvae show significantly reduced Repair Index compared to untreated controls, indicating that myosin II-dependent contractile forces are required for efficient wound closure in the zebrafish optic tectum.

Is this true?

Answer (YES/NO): YES